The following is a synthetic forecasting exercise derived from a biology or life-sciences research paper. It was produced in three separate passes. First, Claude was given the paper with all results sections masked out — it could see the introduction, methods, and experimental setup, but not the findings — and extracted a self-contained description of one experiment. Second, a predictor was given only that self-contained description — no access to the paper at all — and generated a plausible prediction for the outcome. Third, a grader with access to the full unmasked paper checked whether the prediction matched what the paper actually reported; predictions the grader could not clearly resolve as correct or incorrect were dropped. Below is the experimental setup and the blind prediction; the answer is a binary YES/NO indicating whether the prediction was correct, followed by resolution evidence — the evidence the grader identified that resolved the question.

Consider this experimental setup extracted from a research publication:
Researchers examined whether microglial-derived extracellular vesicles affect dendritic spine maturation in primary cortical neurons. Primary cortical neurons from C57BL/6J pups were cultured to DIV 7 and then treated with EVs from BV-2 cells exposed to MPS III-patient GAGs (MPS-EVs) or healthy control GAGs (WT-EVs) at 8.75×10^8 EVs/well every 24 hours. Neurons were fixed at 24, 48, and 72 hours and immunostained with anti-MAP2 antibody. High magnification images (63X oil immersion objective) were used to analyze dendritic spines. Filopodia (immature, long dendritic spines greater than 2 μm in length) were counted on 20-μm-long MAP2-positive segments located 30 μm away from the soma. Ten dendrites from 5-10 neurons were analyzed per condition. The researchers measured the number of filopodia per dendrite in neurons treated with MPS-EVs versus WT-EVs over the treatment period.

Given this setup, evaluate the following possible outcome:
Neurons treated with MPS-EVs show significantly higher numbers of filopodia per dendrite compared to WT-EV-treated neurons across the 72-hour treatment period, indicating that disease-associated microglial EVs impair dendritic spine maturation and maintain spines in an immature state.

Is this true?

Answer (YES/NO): YES